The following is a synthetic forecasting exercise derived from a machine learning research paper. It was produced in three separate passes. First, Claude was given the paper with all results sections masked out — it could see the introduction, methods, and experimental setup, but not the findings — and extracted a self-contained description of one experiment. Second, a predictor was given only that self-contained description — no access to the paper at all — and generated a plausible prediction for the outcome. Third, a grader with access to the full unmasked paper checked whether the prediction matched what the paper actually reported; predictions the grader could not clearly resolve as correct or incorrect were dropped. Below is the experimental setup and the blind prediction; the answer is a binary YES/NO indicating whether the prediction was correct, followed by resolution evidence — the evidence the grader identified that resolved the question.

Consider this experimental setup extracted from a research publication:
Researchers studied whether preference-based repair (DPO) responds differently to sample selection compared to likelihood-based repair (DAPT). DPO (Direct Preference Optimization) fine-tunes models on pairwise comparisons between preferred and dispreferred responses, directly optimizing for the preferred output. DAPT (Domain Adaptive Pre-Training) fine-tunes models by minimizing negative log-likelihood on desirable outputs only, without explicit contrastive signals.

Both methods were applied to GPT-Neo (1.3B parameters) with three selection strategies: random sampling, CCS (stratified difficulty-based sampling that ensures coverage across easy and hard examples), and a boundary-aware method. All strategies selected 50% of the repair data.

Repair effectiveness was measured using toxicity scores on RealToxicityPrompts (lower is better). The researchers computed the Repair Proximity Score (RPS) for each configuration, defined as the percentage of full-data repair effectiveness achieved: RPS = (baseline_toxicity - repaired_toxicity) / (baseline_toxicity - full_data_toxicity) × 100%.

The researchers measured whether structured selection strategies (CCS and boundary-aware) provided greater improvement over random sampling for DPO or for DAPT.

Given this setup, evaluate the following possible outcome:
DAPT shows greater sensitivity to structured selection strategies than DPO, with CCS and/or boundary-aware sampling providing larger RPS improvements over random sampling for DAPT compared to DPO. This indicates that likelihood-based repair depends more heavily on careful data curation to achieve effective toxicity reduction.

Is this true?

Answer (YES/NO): YES